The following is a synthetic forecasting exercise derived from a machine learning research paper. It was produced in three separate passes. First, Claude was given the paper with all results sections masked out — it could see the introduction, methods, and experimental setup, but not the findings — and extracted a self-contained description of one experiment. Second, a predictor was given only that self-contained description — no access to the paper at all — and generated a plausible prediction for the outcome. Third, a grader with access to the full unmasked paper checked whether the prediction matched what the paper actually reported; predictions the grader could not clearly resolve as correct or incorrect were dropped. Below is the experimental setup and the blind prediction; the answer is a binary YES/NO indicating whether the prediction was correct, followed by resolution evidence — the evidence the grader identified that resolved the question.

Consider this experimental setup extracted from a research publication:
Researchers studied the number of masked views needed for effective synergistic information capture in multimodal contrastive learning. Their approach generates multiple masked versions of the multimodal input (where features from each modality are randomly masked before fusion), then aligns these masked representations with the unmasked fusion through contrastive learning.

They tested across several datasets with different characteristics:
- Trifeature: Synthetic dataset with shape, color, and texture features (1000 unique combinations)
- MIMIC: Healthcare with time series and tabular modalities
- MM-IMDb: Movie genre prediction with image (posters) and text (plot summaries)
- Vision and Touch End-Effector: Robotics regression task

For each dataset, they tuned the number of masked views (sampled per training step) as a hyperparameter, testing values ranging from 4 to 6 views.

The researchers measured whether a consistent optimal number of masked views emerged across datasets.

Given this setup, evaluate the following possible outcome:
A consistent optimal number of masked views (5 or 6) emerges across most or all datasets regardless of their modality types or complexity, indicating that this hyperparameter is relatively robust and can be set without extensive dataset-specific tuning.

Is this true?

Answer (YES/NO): NO